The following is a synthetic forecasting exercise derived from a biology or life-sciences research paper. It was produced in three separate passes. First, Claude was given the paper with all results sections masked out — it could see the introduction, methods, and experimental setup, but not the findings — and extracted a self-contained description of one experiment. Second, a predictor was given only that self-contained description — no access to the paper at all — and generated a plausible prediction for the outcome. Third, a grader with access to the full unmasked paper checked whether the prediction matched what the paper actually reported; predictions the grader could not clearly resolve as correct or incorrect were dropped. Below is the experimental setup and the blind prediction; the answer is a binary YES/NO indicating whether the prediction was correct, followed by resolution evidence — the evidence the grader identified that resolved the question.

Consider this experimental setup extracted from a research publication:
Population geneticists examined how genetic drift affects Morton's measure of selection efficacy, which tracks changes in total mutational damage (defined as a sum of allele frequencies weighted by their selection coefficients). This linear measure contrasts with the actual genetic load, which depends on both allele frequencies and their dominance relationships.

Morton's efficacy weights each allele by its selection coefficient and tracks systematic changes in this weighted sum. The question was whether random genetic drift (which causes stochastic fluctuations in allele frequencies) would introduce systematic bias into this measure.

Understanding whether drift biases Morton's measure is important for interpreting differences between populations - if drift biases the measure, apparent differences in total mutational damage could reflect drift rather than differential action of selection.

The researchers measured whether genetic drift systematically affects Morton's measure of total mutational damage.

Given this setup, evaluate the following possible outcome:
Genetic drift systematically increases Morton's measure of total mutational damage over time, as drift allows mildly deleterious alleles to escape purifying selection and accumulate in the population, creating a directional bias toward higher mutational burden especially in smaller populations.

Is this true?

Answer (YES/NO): NO